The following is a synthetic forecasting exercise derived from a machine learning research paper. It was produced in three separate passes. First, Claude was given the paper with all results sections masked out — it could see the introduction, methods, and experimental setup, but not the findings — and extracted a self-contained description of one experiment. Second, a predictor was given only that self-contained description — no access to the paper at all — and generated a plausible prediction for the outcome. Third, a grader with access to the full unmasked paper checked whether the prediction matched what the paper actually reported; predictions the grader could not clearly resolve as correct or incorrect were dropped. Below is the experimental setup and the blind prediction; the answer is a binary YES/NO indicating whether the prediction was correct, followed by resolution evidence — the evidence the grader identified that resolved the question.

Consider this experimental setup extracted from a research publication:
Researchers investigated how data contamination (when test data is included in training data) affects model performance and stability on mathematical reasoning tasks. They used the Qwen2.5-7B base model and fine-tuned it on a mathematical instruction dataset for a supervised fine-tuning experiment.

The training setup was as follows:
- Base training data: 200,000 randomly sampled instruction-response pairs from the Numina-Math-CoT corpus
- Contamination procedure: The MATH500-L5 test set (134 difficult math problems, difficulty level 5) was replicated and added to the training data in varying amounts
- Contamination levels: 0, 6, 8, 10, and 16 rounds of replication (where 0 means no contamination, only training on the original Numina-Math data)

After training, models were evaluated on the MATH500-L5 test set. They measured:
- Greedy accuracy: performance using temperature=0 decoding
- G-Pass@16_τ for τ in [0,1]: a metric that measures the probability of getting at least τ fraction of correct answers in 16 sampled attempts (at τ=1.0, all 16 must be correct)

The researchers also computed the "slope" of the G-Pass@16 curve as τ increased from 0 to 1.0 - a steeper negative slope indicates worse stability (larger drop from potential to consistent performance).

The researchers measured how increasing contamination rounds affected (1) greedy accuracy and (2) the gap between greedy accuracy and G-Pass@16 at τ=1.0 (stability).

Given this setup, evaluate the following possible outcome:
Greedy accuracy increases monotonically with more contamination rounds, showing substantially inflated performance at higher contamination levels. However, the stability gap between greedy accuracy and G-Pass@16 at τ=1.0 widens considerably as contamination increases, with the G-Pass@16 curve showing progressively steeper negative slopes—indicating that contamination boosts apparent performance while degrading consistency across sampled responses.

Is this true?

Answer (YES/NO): NO